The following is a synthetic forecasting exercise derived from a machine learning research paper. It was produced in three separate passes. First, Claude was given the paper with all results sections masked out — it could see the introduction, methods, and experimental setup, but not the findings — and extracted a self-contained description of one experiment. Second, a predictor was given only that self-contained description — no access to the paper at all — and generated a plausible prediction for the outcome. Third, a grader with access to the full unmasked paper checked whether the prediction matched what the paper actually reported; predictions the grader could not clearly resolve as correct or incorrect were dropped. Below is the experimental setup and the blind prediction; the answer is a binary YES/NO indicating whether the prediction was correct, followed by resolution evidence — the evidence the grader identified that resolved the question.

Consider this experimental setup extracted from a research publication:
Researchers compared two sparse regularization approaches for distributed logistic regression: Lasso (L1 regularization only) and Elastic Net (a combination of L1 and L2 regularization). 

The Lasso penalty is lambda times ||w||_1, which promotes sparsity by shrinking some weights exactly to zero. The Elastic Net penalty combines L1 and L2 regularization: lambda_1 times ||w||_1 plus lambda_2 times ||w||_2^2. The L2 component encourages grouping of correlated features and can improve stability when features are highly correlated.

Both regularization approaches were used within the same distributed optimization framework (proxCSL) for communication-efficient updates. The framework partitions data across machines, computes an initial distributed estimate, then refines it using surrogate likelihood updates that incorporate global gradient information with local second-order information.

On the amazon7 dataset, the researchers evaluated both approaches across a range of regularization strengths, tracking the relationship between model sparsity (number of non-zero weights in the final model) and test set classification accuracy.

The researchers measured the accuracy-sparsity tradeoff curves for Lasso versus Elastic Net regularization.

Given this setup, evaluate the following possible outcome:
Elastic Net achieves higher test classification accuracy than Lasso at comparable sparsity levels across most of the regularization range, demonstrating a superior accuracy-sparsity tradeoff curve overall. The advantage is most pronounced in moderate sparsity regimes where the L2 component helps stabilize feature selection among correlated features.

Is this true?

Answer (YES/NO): NO